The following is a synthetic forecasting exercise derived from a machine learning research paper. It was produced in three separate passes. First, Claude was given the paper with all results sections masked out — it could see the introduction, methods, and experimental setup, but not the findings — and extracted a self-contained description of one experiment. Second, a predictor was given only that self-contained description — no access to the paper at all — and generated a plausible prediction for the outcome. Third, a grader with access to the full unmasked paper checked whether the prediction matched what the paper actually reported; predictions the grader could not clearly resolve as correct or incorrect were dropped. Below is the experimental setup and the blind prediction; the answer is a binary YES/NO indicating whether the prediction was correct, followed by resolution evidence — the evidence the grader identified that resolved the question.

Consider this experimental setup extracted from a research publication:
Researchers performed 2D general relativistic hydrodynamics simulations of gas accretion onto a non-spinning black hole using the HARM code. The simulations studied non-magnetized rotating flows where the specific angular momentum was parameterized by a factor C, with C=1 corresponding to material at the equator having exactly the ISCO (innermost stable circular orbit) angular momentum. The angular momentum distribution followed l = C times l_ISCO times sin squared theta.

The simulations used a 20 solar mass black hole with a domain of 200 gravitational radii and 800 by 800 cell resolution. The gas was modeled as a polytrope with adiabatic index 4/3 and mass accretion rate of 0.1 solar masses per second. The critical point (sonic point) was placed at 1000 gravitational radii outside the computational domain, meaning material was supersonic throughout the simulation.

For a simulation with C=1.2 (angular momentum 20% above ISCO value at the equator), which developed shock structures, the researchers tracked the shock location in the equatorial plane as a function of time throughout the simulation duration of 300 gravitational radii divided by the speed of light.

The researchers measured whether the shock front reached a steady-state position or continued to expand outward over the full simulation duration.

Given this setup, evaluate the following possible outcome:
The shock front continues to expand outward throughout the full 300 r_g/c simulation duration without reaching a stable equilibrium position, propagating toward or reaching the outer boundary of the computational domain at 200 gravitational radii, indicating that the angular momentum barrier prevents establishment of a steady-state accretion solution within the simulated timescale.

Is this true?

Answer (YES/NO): YES